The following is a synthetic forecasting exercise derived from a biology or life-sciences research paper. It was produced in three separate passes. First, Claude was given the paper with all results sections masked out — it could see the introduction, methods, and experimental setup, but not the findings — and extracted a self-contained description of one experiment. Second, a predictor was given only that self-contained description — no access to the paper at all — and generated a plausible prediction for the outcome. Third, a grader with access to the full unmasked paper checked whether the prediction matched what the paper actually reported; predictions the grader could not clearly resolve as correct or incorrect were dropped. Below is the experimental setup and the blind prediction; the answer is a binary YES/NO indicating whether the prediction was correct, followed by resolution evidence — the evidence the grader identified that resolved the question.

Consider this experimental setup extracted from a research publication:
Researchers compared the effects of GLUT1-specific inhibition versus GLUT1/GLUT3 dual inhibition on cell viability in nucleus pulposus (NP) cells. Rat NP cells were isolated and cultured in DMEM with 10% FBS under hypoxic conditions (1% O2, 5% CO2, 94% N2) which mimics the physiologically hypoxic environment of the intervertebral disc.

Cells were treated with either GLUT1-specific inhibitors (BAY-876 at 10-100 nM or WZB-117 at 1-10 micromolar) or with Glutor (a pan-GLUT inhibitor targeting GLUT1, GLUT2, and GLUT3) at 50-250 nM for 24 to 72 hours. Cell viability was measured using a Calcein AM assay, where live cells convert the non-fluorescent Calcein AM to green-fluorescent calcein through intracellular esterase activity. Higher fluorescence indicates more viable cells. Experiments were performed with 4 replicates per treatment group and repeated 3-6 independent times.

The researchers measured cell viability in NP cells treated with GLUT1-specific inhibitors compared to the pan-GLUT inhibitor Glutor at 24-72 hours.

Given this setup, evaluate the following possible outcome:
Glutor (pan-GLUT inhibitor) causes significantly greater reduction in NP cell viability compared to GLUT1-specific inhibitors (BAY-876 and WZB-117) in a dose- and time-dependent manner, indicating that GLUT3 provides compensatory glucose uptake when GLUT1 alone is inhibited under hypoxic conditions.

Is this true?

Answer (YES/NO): YES